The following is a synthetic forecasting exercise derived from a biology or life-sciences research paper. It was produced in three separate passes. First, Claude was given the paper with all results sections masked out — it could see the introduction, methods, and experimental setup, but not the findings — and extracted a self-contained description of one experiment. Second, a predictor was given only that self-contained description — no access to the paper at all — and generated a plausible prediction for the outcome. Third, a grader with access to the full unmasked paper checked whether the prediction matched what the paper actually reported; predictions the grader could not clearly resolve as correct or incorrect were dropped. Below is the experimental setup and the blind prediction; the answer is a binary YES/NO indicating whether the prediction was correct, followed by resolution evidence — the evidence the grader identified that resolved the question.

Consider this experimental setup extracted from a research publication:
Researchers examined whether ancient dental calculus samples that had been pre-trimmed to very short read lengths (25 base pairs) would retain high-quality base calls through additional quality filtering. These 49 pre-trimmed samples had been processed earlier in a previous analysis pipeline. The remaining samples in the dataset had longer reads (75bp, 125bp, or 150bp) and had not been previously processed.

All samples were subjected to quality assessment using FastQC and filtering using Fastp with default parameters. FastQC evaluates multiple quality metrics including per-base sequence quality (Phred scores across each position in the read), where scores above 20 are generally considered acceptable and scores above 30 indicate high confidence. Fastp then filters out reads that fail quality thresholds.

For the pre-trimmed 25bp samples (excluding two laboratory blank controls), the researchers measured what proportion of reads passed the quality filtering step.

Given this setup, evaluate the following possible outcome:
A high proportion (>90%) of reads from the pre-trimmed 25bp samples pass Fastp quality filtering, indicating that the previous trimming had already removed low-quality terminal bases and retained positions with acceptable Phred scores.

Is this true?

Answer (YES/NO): YES